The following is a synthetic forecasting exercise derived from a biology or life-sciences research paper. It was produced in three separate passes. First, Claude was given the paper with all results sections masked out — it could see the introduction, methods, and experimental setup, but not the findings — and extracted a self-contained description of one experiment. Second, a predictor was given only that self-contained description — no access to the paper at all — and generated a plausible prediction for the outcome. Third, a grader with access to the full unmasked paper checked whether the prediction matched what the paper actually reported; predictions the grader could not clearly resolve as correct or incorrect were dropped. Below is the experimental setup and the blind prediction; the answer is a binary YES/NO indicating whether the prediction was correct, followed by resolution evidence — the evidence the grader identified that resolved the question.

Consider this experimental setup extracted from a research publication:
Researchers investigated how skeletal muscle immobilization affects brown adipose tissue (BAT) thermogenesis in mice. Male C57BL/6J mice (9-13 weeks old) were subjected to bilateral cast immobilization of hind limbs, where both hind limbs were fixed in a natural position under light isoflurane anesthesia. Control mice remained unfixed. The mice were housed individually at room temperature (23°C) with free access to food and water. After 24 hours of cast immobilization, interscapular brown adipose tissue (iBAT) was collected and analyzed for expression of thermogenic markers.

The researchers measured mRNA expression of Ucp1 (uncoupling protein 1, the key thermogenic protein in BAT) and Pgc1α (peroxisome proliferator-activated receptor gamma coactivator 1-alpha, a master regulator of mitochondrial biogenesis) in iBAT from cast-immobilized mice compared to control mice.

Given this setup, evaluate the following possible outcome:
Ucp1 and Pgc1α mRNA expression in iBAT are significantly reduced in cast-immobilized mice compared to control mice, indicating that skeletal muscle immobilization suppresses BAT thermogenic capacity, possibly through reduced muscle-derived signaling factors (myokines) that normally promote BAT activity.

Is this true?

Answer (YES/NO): NO